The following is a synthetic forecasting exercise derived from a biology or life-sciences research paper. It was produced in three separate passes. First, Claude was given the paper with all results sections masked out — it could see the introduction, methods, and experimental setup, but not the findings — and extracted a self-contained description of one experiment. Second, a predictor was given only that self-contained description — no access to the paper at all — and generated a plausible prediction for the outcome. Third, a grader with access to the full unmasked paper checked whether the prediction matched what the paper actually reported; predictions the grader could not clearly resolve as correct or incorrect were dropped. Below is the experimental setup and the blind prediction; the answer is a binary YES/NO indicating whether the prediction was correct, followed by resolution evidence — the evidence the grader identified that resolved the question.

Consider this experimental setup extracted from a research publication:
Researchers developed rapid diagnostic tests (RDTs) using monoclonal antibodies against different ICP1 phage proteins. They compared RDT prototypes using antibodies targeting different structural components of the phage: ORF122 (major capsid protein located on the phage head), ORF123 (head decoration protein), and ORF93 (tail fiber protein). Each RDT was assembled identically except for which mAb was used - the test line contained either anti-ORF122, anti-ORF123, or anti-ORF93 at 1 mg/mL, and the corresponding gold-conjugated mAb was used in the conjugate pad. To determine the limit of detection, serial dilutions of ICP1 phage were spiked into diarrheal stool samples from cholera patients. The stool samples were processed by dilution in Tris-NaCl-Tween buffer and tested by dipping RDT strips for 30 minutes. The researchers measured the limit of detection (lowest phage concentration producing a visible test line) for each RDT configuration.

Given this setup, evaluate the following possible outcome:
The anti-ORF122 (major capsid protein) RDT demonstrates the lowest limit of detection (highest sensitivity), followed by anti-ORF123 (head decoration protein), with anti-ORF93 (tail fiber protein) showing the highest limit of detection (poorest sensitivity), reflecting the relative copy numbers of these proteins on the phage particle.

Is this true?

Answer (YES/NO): NO